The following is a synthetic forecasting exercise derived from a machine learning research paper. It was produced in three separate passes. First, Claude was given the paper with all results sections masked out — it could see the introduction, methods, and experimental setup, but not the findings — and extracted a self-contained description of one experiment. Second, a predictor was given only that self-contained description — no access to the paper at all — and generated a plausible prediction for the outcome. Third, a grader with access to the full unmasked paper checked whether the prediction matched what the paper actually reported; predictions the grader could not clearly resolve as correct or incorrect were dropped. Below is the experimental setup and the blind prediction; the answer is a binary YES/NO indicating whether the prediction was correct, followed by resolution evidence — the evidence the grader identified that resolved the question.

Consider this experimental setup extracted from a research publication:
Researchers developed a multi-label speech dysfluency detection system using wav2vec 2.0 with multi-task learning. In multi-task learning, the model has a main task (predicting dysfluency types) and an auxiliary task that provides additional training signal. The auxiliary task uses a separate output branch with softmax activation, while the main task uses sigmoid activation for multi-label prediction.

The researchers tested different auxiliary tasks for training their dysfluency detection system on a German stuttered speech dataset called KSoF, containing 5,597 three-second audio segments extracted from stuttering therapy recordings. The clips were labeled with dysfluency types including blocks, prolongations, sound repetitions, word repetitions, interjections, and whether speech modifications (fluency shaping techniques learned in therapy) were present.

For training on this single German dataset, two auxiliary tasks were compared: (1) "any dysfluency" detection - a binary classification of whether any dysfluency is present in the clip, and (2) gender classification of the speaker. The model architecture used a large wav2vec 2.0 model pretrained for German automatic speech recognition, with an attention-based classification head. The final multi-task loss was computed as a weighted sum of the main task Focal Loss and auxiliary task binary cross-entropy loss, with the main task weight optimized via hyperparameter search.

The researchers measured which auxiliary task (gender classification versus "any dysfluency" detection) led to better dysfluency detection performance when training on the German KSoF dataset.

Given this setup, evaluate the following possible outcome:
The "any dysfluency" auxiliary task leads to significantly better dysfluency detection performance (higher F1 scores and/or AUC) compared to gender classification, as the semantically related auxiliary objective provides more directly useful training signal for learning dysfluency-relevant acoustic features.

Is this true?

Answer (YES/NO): NO